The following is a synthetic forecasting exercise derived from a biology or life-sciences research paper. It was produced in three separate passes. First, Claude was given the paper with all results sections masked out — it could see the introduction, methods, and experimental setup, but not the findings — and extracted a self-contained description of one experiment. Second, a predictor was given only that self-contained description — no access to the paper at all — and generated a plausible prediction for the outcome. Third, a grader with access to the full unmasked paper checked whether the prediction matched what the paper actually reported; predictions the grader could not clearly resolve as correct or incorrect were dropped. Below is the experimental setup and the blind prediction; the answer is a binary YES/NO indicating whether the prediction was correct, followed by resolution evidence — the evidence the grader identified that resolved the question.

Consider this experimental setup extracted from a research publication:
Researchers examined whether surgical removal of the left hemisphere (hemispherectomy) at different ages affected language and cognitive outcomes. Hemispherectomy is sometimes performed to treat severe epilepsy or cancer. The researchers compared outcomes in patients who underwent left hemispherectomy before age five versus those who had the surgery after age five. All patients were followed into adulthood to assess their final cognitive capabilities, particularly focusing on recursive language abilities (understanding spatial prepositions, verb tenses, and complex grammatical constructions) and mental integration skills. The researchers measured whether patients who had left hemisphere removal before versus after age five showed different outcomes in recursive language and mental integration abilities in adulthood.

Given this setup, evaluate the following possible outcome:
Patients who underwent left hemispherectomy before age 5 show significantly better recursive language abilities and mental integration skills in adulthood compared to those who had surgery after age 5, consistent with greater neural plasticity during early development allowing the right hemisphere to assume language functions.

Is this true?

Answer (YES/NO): YES